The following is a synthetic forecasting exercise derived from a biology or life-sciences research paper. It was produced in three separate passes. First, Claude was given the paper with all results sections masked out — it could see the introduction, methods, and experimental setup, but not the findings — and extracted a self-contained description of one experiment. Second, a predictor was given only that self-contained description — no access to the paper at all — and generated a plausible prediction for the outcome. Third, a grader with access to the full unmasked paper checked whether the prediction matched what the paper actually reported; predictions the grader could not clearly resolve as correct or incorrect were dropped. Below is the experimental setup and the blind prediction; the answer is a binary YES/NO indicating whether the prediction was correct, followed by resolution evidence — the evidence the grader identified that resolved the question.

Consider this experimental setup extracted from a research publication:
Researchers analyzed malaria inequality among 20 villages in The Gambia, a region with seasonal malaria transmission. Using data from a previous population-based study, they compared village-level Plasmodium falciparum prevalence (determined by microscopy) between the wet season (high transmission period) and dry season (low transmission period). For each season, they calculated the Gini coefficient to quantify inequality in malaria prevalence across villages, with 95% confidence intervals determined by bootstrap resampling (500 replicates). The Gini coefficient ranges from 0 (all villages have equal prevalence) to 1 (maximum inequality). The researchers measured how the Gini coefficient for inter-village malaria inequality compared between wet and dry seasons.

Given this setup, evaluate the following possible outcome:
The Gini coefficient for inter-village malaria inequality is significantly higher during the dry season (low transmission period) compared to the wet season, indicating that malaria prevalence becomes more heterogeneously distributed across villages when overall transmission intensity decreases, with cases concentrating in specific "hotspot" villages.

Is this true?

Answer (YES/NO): YES